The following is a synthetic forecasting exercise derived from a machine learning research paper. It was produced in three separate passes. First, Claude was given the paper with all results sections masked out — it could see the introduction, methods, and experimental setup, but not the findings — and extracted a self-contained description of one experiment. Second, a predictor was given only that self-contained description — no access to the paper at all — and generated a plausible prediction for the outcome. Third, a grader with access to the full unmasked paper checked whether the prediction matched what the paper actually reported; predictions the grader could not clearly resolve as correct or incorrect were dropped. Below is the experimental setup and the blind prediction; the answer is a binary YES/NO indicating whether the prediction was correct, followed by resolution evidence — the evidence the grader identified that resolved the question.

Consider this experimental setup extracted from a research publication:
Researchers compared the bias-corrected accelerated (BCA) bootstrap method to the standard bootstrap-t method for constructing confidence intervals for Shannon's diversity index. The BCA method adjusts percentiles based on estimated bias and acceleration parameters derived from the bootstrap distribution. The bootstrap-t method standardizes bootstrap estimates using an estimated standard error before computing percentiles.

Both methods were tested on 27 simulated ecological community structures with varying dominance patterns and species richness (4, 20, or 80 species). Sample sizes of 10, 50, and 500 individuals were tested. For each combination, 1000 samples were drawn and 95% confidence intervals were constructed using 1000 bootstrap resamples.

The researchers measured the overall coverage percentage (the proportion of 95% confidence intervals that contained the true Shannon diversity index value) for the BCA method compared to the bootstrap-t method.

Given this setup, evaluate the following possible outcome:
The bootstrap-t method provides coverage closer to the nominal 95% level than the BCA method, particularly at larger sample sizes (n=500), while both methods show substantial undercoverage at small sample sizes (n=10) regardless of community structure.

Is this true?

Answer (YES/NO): NO